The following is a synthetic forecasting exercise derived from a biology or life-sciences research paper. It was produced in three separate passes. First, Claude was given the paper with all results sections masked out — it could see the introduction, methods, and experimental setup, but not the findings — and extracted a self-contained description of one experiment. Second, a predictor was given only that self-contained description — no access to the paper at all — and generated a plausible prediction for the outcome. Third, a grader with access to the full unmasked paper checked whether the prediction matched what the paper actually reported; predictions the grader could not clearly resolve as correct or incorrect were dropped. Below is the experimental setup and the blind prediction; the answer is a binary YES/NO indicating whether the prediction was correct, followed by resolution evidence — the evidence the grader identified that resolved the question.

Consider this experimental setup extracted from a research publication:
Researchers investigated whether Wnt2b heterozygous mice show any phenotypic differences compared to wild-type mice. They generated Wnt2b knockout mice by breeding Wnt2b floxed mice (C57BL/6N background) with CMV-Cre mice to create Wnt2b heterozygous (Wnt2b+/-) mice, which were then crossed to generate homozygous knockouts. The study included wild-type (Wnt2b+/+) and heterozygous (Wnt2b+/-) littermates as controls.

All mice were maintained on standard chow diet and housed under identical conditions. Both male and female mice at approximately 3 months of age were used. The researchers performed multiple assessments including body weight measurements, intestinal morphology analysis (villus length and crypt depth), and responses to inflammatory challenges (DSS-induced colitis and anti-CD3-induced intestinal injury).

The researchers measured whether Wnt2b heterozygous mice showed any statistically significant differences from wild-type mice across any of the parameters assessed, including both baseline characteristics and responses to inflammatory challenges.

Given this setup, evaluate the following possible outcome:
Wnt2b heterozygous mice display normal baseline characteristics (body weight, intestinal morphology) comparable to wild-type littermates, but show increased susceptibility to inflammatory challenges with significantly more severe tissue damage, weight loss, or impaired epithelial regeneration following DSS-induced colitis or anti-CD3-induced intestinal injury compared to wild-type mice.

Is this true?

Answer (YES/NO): NO